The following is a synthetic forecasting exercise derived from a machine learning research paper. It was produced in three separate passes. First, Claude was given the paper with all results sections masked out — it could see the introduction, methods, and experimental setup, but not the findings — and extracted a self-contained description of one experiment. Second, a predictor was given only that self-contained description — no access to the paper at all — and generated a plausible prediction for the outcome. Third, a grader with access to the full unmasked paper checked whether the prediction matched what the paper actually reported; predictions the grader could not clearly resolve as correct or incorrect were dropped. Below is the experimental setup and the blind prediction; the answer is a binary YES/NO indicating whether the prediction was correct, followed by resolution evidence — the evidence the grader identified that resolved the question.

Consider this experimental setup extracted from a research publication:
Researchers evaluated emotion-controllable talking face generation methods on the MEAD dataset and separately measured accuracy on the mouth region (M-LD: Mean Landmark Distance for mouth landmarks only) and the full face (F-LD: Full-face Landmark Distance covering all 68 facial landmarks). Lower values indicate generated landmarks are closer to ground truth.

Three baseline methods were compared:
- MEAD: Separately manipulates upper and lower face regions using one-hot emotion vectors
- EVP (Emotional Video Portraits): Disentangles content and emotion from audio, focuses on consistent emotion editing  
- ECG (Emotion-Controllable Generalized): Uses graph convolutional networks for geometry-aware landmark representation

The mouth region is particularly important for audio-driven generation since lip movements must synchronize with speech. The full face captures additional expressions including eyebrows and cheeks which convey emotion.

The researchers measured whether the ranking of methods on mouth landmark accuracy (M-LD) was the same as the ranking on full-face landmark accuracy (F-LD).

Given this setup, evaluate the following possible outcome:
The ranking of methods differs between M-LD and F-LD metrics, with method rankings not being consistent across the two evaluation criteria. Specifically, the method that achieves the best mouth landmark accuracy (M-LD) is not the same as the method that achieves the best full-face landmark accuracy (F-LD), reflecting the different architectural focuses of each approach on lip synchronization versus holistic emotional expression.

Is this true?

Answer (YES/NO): NO